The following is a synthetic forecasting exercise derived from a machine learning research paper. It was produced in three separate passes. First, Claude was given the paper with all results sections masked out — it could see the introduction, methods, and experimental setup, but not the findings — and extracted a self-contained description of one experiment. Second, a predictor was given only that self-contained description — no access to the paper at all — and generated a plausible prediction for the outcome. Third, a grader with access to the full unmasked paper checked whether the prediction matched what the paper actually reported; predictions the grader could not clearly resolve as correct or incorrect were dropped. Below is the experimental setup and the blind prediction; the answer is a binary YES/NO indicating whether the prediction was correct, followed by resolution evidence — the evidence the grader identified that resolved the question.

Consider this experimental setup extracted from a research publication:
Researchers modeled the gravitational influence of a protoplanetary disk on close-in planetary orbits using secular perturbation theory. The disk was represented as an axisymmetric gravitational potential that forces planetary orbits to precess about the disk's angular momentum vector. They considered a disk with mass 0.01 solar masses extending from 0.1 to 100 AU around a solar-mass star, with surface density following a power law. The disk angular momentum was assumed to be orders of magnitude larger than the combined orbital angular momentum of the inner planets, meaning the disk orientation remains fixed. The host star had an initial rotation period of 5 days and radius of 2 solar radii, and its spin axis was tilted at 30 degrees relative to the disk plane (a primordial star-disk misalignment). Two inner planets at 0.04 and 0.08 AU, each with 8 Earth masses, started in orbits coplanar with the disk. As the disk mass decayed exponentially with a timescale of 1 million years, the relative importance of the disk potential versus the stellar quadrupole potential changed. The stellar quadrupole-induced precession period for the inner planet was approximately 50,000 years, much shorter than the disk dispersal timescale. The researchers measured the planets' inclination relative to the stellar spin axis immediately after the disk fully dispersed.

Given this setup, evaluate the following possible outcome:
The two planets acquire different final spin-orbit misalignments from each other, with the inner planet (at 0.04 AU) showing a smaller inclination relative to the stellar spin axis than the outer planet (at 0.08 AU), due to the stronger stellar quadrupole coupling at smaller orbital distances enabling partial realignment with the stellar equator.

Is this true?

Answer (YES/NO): NO